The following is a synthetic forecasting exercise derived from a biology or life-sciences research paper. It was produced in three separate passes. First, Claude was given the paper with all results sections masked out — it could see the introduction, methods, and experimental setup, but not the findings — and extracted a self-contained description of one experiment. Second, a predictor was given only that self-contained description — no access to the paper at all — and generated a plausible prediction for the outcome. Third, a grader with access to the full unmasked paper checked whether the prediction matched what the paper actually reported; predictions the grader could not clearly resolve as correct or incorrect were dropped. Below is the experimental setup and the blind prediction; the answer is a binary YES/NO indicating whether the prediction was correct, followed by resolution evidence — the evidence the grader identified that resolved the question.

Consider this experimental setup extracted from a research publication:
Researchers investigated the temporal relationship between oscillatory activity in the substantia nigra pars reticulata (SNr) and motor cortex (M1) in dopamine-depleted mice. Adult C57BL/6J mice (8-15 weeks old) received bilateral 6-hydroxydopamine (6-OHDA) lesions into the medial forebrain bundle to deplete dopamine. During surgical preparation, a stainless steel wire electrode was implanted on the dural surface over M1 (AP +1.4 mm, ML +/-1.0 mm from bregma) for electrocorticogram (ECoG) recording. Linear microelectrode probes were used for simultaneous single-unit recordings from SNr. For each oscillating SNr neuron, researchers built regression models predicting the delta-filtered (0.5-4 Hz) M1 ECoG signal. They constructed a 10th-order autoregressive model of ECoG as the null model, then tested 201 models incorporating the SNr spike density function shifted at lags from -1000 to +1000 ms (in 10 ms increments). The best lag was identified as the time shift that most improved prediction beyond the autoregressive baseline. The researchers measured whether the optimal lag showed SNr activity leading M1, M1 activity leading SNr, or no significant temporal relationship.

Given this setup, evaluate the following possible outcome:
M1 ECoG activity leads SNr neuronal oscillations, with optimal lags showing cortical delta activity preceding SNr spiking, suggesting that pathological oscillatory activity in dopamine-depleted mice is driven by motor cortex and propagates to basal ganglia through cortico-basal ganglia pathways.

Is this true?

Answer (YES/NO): NO